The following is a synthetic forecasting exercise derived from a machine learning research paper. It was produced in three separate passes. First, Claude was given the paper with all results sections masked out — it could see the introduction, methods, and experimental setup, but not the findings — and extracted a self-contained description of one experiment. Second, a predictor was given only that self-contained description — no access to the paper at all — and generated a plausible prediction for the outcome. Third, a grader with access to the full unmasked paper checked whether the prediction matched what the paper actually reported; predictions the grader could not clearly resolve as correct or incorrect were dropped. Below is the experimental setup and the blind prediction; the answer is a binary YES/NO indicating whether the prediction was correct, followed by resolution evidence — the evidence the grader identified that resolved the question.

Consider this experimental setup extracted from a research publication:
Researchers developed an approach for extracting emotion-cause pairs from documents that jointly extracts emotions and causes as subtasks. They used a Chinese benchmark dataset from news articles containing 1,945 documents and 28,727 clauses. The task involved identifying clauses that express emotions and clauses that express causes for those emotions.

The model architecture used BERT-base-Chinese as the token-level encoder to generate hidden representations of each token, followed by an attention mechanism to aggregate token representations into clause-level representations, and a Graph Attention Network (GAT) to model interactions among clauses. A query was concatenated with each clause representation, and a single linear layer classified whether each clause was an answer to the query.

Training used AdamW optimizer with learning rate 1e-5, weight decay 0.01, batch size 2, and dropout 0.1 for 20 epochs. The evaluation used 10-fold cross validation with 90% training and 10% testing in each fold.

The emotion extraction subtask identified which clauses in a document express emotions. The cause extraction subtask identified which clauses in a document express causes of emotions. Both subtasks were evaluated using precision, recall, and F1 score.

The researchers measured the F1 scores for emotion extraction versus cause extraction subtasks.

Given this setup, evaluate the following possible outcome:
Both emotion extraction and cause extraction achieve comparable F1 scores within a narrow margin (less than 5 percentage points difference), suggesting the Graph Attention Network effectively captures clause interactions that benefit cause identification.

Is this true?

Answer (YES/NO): NO